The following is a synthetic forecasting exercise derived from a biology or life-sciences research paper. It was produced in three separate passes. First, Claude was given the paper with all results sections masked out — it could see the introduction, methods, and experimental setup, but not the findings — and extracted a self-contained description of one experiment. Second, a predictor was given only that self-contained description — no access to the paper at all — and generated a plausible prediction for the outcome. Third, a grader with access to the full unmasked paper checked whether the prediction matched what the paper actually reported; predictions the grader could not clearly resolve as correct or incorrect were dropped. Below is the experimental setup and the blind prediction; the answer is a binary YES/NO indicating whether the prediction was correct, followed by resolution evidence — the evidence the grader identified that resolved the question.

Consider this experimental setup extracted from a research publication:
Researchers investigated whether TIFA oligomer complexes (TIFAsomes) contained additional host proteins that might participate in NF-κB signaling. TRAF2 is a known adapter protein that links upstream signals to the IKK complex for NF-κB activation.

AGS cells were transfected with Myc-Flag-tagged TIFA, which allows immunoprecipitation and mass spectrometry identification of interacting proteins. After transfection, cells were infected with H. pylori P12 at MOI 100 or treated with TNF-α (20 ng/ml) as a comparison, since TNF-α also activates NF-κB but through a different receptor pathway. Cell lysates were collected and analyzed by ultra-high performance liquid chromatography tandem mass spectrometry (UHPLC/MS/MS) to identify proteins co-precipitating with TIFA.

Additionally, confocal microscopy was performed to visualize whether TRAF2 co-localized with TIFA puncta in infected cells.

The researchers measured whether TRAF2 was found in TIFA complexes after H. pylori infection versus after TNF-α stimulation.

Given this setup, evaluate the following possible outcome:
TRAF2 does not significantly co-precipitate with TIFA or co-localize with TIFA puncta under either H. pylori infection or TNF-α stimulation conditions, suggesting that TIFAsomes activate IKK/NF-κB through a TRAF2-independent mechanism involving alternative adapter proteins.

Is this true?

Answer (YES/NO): NO